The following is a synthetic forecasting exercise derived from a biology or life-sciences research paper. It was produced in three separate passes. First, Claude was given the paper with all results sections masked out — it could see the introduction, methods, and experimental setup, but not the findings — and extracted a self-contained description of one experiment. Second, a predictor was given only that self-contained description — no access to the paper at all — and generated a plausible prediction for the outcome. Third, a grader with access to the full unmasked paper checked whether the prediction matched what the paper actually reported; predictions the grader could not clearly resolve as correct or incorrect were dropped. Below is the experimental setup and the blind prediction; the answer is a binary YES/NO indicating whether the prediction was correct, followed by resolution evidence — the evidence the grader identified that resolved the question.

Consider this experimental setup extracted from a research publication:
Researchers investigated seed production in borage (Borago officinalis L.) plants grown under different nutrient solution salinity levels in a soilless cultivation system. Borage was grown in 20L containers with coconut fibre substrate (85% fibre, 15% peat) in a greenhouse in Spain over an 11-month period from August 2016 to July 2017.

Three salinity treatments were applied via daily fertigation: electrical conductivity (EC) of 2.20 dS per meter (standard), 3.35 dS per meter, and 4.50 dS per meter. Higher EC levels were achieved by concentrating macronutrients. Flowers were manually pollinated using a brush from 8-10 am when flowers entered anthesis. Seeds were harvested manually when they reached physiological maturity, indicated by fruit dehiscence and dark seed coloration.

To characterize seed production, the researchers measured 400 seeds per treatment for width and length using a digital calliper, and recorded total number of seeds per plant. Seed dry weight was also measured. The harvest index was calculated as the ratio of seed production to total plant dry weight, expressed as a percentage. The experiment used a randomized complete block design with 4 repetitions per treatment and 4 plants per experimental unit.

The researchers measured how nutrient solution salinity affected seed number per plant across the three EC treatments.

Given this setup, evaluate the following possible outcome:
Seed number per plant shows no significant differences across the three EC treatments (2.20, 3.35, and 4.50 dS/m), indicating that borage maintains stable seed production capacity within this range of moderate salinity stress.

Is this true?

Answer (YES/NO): NO